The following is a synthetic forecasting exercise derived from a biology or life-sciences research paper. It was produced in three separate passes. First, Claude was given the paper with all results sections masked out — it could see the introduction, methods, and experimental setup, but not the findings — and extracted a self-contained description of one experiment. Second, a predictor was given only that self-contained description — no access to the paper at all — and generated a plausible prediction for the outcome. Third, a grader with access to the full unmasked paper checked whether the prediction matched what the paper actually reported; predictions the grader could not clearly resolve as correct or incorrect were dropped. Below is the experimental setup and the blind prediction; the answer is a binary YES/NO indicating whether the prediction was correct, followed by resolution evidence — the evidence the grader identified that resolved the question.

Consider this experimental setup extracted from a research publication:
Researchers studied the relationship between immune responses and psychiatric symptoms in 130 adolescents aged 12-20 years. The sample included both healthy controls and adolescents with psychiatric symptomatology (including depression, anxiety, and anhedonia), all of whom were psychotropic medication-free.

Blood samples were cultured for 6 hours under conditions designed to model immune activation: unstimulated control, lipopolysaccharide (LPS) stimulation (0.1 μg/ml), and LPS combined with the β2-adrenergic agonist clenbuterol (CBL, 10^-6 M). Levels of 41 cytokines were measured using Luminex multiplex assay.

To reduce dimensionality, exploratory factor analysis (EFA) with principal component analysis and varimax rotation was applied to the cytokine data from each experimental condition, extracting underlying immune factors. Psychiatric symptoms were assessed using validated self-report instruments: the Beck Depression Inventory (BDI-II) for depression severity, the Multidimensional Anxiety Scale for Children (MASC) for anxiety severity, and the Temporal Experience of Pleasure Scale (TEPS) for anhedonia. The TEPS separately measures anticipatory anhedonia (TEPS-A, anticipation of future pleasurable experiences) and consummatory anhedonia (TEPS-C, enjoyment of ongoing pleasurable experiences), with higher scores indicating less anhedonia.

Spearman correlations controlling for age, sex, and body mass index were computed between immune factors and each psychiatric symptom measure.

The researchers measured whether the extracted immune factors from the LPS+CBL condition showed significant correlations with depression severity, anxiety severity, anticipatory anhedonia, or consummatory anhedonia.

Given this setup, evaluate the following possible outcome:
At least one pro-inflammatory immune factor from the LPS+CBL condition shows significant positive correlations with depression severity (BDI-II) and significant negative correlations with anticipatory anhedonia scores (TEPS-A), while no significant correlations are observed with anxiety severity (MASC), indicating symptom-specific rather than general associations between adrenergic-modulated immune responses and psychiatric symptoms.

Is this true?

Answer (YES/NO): NO